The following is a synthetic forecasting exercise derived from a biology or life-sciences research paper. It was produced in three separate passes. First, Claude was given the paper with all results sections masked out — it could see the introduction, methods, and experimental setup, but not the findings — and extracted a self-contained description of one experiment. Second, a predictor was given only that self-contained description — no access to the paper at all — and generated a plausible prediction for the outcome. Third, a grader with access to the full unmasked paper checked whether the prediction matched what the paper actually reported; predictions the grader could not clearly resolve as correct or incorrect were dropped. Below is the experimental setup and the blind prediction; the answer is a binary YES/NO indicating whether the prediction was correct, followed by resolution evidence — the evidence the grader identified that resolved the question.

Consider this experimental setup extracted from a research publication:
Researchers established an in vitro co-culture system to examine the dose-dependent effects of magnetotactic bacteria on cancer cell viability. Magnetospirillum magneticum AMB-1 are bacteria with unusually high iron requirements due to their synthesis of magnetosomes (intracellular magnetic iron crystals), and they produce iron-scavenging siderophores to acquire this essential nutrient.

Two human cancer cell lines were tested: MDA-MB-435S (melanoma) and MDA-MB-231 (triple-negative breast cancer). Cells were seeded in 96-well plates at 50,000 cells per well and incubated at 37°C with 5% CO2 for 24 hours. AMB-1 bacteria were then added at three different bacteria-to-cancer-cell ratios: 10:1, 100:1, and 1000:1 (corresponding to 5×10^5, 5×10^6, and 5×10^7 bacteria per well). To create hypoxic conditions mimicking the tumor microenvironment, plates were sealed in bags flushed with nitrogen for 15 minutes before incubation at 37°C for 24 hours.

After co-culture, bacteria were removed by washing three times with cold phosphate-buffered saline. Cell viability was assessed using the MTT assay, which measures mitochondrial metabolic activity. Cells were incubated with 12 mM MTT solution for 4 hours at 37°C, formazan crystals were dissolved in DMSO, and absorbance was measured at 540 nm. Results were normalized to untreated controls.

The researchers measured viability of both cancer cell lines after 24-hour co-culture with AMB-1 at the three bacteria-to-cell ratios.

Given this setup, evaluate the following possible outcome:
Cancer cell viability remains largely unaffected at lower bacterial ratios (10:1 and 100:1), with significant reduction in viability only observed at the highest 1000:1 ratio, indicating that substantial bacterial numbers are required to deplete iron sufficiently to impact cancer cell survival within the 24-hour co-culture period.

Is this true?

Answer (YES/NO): NO